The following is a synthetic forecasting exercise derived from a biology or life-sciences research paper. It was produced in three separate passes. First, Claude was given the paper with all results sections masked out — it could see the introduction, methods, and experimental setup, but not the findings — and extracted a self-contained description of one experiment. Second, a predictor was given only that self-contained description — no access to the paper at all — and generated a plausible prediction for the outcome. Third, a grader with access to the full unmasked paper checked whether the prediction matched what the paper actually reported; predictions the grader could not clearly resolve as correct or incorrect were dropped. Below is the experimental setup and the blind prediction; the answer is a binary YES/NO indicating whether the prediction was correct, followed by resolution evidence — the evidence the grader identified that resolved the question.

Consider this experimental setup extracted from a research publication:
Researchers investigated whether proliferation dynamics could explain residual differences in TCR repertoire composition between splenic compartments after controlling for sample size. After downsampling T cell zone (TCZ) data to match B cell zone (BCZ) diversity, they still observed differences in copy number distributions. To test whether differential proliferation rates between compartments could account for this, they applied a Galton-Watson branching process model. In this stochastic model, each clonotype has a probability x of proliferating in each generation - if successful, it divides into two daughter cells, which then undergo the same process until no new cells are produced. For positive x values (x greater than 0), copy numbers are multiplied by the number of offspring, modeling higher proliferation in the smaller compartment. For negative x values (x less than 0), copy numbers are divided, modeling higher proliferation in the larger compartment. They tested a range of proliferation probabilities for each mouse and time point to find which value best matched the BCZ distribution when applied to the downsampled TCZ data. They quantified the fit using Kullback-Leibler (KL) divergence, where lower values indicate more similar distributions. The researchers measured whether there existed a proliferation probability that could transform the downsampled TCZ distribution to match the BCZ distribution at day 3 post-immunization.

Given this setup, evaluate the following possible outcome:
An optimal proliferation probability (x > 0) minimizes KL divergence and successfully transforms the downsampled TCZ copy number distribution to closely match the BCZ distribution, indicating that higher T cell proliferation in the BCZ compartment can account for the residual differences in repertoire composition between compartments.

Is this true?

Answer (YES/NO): NO